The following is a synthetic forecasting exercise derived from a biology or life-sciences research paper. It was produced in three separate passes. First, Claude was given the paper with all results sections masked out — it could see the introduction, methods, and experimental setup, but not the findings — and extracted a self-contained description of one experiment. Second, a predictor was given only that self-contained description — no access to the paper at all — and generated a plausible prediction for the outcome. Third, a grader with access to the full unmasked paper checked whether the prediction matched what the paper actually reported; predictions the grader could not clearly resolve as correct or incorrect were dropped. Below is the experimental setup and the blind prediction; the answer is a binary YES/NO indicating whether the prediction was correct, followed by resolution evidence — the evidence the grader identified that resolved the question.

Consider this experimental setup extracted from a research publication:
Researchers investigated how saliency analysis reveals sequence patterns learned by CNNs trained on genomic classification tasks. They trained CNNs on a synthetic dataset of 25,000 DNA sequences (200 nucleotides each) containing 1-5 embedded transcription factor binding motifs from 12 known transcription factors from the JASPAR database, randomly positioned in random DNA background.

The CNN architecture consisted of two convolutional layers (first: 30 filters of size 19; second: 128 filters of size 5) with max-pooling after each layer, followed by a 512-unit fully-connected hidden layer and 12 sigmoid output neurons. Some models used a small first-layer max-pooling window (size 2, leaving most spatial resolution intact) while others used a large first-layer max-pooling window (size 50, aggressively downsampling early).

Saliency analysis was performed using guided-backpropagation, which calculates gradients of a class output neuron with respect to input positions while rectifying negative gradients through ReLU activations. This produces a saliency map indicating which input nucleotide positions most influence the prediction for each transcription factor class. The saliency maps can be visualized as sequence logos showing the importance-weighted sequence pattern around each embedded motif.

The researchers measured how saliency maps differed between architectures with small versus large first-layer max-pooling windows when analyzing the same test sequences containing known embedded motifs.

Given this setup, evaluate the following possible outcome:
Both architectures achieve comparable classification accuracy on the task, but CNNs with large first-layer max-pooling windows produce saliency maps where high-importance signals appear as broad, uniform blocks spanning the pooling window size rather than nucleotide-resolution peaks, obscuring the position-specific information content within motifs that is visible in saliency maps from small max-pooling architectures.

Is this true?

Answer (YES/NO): NO